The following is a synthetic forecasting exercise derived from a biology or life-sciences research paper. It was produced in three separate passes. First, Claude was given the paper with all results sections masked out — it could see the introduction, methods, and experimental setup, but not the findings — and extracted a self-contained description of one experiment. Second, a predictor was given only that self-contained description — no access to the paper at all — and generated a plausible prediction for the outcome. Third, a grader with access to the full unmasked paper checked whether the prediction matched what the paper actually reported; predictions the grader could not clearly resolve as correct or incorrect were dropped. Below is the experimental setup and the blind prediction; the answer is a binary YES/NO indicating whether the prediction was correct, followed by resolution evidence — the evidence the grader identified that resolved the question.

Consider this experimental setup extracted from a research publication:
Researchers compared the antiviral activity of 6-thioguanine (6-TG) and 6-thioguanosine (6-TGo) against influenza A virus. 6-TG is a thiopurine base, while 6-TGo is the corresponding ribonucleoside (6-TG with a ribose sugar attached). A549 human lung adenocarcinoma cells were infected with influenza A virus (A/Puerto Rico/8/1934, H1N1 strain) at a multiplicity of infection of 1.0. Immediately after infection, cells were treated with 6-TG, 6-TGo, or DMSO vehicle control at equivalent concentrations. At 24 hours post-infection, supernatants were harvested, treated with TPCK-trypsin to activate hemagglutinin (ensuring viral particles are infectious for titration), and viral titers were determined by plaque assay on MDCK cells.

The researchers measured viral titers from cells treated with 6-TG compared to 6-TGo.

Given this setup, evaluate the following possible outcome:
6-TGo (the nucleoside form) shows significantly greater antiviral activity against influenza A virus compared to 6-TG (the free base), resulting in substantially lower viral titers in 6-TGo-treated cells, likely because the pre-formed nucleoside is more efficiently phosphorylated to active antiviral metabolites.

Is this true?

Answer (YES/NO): NO